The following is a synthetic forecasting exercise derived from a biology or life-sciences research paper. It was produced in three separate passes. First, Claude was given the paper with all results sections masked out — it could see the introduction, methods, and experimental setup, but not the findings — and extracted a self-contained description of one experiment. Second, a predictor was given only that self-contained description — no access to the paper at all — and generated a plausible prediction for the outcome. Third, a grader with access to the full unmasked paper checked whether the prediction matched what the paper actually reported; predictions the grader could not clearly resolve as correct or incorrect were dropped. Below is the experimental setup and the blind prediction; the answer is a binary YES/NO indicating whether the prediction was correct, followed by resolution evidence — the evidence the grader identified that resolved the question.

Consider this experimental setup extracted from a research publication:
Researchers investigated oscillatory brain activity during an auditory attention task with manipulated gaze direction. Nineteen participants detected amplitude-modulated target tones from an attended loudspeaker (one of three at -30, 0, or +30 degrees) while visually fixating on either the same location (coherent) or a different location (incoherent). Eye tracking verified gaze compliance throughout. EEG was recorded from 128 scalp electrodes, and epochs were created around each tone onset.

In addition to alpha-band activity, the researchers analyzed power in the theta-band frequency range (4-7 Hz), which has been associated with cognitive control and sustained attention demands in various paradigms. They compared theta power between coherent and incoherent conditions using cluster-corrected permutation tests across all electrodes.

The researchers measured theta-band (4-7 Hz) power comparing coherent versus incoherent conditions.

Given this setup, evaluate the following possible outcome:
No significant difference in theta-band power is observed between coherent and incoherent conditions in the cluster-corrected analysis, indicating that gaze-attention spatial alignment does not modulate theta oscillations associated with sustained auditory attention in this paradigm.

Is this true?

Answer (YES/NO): NO